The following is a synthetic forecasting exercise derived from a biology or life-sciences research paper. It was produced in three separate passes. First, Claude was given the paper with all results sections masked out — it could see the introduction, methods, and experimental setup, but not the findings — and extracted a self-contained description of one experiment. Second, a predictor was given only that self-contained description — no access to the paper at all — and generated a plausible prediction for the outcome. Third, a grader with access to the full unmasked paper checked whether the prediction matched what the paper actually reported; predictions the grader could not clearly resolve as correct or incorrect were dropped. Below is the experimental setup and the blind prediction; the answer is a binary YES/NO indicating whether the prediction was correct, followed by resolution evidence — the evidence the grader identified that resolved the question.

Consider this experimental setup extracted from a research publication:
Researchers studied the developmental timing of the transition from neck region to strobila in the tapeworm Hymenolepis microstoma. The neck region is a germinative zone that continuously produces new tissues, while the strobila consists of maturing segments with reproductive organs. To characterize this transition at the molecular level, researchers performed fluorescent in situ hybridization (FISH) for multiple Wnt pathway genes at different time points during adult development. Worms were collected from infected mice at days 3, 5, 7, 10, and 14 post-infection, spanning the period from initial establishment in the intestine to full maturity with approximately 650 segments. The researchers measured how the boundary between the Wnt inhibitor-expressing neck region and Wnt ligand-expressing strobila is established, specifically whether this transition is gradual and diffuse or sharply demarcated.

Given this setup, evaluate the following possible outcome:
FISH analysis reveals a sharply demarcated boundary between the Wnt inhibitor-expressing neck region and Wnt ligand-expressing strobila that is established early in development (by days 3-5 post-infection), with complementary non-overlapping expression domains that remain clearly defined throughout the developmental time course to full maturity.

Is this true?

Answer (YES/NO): NO